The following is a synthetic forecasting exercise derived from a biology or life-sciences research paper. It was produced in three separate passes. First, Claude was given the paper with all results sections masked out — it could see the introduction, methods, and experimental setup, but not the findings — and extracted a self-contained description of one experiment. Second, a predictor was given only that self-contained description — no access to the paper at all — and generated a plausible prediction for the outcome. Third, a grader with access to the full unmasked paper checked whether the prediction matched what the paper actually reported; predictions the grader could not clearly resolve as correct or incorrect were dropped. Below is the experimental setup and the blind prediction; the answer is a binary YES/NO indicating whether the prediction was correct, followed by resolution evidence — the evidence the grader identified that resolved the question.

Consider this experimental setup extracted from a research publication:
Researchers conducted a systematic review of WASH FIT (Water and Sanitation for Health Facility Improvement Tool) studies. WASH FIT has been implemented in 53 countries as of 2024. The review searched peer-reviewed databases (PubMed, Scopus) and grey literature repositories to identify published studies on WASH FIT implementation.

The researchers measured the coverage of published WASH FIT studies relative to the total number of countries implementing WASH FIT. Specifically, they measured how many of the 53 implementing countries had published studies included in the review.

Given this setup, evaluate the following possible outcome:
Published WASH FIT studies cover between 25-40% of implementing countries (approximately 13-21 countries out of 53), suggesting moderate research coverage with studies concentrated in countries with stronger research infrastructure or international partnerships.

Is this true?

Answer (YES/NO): YES